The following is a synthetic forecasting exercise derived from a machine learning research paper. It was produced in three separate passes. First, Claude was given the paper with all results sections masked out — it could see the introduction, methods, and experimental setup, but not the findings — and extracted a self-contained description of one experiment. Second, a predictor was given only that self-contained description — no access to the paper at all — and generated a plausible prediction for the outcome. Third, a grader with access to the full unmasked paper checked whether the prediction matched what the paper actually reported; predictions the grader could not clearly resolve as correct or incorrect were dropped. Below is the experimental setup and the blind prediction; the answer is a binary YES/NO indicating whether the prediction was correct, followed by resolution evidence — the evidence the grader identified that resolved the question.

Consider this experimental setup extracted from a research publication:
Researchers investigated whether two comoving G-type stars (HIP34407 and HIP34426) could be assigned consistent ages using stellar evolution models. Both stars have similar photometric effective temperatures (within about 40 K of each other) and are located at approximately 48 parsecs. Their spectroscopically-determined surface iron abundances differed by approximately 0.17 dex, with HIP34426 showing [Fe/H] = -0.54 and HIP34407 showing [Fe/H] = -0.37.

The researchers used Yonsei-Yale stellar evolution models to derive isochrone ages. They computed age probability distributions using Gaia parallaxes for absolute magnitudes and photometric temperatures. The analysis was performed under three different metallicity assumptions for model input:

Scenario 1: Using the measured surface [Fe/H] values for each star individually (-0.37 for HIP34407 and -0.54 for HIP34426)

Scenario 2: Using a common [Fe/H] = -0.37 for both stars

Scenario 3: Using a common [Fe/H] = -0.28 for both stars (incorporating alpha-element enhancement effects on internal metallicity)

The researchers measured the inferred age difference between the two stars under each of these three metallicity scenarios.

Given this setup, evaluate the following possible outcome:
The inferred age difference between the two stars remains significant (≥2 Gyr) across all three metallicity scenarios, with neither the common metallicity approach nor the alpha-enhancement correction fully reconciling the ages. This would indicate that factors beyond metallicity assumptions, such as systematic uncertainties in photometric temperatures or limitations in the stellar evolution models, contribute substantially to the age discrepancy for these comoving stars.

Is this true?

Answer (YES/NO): NO